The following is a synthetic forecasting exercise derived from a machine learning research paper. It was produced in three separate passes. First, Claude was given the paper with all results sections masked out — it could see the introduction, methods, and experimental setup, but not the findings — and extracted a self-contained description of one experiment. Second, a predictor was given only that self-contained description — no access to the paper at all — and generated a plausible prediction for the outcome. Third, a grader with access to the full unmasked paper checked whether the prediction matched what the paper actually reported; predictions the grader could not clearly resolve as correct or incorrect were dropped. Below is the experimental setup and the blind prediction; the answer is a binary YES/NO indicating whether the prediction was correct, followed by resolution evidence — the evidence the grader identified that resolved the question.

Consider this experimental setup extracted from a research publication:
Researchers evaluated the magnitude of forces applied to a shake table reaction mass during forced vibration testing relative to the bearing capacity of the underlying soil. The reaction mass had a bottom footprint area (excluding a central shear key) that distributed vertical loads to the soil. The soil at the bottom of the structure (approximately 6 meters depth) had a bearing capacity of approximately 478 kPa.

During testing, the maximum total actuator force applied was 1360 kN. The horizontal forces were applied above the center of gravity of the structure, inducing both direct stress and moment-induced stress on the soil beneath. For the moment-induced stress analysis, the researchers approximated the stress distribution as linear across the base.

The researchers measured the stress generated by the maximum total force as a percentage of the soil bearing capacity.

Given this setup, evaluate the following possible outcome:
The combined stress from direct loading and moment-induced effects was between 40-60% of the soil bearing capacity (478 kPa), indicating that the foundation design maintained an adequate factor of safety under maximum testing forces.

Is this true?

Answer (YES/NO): NO